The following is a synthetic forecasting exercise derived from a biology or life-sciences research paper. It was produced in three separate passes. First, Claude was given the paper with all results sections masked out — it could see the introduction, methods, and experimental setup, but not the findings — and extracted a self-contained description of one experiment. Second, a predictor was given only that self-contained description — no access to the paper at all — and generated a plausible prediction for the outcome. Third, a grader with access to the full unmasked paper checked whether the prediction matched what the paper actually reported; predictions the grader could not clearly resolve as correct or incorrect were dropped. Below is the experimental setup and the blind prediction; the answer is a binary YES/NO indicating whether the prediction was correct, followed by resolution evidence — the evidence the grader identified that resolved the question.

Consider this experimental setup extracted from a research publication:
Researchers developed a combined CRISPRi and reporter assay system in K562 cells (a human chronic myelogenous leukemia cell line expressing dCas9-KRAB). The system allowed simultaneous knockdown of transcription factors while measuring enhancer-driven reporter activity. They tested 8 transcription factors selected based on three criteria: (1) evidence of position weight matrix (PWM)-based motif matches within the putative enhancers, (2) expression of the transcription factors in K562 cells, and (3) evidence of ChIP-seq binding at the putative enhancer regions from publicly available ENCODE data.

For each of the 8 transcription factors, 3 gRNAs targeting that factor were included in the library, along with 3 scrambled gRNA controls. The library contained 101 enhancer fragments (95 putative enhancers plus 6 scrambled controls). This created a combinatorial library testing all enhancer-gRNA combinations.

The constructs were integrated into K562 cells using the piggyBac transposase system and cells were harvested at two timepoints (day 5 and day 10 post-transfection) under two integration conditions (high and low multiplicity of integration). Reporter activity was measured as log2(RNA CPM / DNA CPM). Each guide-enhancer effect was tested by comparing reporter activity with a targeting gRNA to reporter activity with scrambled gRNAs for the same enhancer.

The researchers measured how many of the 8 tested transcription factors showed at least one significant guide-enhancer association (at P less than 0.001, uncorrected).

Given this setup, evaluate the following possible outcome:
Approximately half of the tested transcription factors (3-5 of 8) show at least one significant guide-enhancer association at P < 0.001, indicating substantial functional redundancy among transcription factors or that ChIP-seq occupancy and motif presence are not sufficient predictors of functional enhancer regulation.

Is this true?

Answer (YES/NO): NO